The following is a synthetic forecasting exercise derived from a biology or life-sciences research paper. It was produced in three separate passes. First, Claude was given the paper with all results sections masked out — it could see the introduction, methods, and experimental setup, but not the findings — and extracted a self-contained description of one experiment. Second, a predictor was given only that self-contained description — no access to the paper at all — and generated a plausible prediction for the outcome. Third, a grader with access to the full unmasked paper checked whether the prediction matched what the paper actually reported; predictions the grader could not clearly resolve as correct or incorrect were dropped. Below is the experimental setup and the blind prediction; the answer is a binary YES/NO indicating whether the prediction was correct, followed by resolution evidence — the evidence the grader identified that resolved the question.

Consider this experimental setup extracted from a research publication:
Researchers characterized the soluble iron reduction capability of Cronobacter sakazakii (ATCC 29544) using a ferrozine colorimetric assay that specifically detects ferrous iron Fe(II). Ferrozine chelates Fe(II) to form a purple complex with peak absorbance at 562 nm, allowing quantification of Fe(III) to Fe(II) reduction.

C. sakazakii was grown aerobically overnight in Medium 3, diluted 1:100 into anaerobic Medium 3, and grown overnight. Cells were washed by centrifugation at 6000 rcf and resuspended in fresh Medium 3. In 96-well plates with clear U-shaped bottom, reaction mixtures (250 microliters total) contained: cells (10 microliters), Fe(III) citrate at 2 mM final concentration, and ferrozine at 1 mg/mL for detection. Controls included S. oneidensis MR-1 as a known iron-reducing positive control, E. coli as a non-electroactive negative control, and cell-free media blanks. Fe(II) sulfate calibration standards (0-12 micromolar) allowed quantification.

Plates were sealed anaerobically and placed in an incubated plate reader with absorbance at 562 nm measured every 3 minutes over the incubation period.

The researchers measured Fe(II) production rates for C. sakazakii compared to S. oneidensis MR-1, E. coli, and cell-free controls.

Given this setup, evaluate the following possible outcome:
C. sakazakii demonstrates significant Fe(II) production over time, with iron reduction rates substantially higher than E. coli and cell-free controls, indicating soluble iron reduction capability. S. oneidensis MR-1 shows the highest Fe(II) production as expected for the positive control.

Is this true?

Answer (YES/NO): NO